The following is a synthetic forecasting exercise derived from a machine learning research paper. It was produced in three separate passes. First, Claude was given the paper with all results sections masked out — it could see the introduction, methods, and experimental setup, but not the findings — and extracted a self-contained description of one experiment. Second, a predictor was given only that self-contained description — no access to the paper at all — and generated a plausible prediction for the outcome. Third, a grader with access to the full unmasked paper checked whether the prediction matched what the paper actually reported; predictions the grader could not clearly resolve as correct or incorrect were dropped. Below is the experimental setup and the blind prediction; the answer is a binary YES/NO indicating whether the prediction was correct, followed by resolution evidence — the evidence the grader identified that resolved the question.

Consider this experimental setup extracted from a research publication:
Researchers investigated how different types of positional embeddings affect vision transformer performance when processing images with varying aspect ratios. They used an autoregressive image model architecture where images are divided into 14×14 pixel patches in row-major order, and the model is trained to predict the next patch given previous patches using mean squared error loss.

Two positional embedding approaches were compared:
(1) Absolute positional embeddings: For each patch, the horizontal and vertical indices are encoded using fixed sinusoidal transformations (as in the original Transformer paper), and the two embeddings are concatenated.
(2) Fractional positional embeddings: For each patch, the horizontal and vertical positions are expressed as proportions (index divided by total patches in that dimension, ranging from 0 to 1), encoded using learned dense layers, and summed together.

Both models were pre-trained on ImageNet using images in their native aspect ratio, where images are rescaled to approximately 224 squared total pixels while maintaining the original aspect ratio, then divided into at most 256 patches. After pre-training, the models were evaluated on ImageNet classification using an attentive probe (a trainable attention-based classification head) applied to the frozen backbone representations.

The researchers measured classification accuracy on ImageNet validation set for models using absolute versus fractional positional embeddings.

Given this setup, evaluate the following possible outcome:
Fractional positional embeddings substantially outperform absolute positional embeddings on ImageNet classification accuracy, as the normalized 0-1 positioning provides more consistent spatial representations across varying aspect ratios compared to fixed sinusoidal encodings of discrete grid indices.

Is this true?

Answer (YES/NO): NO